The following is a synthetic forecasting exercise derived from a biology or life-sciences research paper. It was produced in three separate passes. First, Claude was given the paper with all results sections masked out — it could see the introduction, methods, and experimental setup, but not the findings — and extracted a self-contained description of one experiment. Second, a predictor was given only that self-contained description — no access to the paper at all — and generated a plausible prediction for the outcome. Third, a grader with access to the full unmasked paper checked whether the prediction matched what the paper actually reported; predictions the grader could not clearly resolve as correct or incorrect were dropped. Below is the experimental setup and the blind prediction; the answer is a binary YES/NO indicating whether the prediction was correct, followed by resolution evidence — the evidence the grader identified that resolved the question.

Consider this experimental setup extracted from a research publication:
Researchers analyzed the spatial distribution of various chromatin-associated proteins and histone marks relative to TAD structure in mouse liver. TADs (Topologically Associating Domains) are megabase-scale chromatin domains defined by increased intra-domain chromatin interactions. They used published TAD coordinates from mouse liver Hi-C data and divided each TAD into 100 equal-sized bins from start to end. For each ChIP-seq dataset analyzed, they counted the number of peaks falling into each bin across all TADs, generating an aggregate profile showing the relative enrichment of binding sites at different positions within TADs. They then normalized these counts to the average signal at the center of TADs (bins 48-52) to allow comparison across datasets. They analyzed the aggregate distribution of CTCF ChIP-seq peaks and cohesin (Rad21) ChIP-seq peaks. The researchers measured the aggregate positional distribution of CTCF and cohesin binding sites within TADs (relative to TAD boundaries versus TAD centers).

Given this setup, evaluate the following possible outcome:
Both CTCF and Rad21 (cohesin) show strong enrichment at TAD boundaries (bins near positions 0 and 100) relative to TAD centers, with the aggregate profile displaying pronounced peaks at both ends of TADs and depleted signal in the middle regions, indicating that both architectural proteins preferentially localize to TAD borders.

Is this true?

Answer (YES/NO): NO